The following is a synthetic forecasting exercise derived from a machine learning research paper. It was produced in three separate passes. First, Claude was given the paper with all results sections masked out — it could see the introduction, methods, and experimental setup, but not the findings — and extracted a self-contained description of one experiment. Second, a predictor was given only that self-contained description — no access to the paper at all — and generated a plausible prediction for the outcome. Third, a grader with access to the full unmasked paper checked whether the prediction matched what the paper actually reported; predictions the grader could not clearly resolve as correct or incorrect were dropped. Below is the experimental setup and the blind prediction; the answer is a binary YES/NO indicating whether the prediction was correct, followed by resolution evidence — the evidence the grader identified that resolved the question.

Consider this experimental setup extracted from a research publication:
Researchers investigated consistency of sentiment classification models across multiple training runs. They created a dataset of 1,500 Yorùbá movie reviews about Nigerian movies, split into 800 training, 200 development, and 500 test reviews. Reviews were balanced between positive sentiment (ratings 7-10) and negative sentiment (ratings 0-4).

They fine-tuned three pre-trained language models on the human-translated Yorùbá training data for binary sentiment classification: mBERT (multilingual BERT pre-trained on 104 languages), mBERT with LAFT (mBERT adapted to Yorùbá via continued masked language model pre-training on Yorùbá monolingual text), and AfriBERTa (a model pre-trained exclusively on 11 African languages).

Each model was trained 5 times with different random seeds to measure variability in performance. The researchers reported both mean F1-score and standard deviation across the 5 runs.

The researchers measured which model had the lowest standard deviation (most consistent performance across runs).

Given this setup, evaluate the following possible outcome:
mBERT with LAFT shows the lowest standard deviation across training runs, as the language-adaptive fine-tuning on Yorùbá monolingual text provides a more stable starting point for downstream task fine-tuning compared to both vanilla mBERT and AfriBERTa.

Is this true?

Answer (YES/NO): NO